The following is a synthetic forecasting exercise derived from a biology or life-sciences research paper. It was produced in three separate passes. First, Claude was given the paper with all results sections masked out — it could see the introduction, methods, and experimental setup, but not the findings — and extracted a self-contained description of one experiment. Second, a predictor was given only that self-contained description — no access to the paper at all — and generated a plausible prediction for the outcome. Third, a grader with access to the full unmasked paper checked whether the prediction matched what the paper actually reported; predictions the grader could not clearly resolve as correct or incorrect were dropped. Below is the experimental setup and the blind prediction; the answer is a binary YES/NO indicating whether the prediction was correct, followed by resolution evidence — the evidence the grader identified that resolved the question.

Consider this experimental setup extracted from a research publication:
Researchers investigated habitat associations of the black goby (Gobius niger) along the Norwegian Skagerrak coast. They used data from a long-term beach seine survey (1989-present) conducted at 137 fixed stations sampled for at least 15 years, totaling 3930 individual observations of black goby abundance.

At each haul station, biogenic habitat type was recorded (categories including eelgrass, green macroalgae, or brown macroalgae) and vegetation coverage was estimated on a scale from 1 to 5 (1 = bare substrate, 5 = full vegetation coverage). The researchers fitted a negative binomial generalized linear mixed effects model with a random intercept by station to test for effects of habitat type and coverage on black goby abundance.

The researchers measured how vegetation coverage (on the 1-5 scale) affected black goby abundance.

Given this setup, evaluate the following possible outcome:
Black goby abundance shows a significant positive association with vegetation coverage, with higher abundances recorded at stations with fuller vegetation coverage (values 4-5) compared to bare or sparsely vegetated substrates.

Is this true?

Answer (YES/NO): YES